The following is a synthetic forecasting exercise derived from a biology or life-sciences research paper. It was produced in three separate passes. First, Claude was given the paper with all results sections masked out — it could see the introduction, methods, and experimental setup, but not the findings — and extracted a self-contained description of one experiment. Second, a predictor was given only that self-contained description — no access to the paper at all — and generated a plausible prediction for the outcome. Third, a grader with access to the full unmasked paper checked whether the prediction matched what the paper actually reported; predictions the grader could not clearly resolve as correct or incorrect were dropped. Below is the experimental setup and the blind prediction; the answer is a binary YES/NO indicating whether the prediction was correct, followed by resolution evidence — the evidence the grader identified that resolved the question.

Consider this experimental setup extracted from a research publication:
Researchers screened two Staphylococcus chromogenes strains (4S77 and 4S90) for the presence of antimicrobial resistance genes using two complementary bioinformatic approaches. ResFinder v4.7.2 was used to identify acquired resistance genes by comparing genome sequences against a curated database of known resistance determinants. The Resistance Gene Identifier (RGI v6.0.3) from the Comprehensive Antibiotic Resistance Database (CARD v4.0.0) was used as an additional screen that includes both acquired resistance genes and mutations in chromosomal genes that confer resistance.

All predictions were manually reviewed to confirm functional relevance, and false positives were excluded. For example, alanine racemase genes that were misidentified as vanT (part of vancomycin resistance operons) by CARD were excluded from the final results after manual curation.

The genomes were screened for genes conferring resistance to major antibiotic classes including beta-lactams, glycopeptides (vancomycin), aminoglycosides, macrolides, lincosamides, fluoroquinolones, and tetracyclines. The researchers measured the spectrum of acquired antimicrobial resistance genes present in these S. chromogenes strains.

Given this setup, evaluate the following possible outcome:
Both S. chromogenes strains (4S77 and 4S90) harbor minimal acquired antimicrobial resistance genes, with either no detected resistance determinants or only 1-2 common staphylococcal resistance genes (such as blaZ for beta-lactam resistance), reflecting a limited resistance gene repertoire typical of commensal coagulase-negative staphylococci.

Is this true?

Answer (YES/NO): YES